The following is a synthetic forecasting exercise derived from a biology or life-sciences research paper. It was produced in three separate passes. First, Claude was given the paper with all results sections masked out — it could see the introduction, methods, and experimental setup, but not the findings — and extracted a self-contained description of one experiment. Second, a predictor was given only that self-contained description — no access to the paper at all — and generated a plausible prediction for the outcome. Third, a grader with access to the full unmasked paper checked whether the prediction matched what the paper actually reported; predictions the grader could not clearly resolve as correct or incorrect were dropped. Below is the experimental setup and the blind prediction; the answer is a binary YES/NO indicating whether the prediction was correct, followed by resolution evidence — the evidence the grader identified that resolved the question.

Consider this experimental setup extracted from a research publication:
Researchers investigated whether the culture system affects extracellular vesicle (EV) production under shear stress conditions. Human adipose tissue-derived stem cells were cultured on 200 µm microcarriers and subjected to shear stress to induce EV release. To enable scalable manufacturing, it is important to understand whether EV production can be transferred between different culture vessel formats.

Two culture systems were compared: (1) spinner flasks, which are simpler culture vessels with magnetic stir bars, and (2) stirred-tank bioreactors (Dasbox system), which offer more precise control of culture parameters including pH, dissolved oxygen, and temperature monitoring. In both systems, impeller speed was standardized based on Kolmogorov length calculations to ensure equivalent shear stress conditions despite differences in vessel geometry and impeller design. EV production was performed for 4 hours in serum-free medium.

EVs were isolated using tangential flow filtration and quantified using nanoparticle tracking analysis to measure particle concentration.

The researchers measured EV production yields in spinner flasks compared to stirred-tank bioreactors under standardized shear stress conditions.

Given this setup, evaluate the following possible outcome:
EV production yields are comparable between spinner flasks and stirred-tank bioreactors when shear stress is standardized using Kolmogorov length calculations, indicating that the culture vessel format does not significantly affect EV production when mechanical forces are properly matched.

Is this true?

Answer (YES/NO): YES